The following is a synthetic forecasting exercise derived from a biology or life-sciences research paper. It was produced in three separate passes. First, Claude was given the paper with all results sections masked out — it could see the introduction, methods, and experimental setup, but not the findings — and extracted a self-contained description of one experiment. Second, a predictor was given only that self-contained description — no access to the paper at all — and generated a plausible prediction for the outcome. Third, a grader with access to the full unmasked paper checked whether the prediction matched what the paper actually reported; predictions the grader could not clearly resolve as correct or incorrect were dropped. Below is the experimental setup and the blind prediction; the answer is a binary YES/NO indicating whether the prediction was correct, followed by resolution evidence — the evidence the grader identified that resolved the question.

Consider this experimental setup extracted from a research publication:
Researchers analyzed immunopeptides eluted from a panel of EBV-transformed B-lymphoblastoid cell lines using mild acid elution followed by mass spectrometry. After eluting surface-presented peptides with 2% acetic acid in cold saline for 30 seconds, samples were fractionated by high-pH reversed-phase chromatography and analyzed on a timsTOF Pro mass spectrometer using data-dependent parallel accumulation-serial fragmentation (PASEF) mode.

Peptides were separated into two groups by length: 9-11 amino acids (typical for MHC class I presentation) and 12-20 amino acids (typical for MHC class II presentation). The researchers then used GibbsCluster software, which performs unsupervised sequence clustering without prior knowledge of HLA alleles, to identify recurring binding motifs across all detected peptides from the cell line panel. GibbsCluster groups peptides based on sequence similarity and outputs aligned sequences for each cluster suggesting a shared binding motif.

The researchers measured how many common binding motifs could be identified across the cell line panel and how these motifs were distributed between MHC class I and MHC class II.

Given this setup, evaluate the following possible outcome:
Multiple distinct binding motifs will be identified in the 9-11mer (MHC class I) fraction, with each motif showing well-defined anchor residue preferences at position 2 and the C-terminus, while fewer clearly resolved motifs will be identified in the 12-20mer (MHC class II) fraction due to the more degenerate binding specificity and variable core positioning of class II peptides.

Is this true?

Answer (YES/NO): NO